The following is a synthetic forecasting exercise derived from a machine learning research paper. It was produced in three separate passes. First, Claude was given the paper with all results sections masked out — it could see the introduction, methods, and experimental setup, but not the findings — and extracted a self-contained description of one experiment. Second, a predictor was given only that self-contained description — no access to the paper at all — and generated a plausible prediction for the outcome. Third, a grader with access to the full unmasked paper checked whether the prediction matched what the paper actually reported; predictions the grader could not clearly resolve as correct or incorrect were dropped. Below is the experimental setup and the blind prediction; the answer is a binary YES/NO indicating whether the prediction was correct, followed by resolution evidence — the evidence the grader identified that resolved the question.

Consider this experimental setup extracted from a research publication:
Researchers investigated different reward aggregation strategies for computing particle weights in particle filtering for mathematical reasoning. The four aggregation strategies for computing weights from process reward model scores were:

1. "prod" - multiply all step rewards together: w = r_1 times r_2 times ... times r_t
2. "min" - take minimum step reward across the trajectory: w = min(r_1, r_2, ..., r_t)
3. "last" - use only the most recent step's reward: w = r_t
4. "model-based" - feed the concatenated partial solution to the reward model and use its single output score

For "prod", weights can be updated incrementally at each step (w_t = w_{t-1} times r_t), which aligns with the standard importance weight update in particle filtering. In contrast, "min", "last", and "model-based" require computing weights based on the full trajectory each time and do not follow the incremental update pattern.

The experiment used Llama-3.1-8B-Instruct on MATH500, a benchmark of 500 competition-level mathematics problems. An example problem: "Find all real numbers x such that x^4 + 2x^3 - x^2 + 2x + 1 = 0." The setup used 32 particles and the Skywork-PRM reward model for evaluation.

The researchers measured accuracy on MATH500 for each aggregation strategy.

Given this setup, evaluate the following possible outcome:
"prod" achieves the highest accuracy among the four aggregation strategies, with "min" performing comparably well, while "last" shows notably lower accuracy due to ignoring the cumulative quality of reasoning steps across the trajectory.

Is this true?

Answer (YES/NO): NO